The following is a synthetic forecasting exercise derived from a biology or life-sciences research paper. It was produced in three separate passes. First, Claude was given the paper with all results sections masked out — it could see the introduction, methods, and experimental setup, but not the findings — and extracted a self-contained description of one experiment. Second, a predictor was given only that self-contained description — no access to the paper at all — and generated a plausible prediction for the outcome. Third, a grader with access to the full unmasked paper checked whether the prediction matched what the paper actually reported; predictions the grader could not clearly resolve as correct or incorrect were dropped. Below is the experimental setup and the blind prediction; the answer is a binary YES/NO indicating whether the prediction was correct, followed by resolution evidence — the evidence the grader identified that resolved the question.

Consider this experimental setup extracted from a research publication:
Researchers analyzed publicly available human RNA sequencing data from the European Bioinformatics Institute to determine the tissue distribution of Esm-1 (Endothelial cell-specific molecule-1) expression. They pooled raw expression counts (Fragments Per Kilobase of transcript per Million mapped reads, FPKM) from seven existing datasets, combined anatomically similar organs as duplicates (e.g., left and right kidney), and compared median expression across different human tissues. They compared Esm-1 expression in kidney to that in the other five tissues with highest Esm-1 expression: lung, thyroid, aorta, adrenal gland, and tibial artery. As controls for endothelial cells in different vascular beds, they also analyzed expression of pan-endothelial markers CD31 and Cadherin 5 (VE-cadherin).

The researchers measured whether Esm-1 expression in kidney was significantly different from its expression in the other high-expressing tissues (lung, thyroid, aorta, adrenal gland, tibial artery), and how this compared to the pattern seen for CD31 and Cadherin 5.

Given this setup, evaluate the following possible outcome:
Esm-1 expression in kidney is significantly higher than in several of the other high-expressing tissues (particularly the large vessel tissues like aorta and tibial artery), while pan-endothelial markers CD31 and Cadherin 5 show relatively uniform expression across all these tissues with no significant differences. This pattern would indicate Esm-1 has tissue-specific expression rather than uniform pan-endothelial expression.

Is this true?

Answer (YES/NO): NO